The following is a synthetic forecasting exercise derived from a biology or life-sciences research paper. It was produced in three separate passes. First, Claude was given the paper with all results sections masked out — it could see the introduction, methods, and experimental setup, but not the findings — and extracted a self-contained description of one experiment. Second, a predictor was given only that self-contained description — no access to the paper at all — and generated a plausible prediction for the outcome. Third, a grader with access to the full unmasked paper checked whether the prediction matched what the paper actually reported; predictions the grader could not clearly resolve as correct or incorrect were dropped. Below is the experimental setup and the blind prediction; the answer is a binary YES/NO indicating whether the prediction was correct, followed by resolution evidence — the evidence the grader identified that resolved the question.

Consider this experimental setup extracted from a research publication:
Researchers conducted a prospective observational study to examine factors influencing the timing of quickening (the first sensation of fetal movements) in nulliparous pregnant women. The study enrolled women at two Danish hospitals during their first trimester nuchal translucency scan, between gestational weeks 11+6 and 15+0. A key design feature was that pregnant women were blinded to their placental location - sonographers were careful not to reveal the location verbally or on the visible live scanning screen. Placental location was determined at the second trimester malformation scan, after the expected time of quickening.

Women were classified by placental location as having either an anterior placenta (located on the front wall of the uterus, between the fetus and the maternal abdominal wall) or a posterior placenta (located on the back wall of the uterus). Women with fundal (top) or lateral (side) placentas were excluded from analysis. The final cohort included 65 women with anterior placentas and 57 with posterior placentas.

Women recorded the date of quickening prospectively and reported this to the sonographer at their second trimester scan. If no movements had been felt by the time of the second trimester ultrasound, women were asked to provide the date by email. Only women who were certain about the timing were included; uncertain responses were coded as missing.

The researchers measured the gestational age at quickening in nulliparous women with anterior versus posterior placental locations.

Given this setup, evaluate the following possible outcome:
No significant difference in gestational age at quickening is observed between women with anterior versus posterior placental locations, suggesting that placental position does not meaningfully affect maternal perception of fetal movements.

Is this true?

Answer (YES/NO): NO